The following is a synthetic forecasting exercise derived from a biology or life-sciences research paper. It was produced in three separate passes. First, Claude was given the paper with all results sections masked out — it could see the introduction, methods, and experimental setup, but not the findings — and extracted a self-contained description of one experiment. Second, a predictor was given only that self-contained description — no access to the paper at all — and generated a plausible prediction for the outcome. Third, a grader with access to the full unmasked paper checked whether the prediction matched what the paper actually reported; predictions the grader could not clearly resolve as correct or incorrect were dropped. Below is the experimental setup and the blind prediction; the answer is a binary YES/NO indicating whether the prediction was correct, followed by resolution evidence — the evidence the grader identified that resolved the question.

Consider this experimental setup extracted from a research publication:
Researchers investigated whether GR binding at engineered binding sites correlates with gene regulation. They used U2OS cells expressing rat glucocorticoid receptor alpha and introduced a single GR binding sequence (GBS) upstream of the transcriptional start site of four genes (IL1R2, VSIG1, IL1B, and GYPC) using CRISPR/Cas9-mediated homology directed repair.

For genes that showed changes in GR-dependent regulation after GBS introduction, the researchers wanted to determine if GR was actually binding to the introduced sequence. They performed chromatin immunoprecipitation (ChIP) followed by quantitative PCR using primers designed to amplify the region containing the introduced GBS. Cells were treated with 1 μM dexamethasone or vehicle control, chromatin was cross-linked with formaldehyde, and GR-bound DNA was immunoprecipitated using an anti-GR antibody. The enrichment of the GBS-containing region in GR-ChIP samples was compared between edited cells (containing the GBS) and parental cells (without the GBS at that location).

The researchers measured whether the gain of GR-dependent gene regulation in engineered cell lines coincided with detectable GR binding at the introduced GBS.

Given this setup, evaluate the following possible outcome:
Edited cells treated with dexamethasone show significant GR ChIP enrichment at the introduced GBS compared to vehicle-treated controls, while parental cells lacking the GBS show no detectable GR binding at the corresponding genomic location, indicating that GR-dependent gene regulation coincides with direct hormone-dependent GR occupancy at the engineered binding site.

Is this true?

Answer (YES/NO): YES